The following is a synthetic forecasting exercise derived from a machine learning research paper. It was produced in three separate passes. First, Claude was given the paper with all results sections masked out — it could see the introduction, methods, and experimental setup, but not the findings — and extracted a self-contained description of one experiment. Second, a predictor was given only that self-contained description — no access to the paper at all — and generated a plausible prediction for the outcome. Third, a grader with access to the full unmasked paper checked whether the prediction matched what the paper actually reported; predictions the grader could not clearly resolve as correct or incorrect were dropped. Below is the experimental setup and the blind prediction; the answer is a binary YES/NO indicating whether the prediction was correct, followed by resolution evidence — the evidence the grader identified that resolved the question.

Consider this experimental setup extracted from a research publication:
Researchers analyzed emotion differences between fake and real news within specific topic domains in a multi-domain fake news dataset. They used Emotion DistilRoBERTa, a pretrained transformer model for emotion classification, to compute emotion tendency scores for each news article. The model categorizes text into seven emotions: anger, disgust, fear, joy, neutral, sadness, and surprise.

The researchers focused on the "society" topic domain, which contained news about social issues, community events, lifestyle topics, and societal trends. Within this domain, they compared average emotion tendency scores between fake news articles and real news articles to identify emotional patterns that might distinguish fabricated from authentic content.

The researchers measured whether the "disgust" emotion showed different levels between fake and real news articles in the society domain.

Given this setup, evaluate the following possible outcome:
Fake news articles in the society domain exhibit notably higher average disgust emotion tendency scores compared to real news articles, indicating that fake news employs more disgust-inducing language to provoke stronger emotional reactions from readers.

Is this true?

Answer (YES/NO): YES